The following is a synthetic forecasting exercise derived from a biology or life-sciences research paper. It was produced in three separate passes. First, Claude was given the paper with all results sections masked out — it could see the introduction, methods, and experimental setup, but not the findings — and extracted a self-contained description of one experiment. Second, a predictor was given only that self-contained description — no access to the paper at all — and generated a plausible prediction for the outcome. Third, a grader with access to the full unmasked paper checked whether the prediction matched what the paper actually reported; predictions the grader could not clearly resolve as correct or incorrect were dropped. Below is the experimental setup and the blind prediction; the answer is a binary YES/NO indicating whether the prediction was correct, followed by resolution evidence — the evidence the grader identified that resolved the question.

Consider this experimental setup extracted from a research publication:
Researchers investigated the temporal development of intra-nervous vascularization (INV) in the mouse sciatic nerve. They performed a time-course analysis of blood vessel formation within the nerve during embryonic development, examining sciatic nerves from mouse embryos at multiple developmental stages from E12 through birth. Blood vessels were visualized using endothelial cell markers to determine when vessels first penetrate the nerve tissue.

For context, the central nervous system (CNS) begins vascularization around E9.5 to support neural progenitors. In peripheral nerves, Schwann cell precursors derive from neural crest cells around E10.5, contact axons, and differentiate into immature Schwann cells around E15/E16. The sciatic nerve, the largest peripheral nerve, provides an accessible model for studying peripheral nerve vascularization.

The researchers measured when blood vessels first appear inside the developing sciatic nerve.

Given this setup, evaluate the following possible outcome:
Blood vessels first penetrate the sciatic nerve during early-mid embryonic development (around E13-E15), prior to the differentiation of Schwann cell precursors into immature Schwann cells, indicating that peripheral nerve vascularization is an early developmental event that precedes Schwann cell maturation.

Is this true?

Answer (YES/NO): NO